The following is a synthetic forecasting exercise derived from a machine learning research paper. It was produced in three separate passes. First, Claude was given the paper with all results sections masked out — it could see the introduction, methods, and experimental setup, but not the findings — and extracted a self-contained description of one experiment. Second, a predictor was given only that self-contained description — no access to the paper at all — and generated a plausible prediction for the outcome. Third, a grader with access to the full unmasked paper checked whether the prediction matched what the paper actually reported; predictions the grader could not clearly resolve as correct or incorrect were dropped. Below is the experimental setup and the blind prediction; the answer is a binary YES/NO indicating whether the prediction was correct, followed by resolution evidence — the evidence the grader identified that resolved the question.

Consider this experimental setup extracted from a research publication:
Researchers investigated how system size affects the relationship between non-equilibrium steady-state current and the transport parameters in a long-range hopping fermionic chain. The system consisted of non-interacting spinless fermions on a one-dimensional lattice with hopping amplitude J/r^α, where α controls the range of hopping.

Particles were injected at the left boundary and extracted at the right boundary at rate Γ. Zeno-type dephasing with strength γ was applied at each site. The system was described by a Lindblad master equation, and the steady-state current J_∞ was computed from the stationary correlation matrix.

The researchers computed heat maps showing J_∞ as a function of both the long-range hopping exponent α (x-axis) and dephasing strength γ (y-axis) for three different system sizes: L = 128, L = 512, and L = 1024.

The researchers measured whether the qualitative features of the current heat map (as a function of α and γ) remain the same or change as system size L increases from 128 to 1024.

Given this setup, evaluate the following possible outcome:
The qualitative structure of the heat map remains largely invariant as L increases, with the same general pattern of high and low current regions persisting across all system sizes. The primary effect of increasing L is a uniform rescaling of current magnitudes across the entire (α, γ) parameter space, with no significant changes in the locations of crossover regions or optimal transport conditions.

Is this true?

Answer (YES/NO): NO